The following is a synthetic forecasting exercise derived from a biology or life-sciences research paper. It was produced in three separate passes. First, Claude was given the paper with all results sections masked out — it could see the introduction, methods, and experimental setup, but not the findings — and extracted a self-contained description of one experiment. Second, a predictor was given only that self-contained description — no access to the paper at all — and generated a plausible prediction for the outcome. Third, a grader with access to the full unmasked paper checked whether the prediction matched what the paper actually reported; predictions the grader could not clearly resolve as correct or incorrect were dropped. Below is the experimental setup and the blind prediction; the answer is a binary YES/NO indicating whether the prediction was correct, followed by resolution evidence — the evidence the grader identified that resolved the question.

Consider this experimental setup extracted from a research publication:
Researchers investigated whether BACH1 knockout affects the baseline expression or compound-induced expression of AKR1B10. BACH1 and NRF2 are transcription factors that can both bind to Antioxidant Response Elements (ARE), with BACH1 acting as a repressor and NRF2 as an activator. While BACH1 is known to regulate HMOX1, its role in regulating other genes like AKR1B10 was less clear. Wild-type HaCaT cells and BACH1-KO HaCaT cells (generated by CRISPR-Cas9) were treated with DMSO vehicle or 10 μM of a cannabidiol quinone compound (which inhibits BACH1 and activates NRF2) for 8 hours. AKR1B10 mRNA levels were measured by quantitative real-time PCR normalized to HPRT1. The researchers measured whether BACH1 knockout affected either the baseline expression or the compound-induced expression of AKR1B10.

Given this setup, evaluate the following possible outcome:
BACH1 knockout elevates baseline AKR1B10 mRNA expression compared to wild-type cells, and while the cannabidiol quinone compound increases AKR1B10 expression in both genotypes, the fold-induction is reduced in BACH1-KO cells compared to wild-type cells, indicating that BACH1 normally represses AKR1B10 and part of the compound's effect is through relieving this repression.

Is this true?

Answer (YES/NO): NO